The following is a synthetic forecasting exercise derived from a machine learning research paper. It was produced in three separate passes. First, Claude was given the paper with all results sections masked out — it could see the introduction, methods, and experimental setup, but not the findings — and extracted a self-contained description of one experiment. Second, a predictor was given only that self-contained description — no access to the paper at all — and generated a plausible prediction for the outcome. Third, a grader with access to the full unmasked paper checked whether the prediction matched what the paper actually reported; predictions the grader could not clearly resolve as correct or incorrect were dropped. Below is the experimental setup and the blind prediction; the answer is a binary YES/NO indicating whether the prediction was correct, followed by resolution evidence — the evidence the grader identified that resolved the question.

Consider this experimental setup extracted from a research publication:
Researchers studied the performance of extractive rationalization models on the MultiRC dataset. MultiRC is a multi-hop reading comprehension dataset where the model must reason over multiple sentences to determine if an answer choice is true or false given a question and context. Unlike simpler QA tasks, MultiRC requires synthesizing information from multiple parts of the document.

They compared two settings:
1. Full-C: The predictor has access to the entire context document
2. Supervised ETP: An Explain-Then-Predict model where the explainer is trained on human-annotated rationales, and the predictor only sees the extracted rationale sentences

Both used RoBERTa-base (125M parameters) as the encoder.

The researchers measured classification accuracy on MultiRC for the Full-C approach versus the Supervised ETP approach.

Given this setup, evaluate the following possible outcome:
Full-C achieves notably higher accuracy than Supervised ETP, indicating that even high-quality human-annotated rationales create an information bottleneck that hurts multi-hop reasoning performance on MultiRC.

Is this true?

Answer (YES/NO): NO